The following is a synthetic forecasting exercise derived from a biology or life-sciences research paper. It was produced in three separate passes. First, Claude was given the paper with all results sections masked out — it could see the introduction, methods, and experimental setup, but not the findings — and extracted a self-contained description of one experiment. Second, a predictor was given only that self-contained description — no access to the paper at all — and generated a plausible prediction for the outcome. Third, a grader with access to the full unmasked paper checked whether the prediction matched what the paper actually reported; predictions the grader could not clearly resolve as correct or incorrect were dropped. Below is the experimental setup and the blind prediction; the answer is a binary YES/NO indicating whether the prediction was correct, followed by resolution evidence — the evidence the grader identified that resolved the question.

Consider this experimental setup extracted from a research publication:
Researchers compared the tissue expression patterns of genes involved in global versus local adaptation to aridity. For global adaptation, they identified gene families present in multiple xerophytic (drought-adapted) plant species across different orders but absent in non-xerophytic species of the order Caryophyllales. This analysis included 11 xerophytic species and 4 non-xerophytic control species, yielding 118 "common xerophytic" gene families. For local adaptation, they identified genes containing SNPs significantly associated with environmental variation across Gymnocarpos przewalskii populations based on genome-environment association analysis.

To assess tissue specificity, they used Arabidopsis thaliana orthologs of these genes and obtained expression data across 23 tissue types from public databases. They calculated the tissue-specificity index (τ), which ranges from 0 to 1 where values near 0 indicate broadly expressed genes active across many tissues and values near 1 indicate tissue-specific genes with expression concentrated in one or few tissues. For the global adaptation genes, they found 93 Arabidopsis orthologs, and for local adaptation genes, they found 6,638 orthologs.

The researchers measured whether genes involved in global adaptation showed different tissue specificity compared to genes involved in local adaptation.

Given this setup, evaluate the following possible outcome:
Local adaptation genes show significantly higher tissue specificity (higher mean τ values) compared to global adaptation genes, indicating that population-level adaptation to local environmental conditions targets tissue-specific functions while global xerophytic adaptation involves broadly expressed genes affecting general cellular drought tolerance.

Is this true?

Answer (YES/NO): NO